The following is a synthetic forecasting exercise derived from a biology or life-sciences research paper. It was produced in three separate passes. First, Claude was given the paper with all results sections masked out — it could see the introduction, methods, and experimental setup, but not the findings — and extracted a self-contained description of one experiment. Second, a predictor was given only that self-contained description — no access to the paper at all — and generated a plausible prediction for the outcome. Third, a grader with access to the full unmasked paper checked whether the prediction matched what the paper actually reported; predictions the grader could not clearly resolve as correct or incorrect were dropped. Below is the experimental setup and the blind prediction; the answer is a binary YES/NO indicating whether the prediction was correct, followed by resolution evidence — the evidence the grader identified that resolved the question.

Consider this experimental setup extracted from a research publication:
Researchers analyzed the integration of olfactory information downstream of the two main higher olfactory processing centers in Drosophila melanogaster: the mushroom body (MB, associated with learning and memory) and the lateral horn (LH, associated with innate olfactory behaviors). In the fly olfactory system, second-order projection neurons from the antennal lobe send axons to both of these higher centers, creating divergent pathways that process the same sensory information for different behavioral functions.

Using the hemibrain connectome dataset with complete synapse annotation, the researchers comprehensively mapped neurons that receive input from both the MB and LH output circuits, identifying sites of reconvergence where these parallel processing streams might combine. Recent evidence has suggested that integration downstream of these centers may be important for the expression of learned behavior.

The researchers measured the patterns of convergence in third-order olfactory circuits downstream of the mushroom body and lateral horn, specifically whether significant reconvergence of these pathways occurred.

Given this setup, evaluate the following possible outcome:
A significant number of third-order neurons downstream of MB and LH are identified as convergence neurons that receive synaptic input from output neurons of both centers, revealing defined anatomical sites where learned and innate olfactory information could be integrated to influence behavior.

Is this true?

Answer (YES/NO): YES